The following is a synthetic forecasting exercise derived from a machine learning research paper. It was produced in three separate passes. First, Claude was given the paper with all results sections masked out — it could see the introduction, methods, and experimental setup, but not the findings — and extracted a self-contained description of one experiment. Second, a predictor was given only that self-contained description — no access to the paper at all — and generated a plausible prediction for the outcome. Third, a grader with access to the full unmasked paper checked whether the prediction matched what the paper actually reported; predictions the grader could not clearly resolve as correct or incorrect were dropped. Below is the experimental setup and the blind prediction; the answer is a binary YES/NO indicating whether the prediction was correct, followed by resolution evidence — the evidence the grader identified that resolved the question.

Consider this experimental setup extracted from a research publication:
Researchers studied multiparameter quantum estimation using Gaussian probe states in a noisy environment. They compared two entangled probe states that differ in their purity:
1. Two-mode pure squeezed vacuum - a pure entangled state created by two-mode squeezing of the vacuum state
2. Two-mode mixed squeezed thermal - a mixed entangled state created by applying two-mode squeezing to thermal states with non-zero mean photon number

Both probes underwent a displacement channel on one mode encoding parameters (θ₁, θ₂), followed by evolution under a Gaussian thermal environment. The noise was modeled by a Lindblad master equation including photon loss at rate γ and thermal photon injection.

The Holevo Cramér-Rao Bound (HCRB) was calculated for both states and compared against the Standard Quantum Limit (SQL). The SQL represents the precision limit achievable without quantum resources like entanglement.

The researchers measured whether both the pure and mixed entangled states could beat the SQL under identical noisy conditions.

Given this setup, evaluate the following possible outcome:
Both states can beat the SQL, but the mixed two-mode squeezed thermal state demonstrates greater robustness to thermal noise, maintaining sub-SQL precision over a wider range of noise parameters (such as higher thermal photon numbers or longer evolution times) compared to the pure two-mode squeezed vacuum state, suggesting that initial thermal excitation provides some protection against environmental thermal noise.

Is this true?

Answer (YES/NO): NO